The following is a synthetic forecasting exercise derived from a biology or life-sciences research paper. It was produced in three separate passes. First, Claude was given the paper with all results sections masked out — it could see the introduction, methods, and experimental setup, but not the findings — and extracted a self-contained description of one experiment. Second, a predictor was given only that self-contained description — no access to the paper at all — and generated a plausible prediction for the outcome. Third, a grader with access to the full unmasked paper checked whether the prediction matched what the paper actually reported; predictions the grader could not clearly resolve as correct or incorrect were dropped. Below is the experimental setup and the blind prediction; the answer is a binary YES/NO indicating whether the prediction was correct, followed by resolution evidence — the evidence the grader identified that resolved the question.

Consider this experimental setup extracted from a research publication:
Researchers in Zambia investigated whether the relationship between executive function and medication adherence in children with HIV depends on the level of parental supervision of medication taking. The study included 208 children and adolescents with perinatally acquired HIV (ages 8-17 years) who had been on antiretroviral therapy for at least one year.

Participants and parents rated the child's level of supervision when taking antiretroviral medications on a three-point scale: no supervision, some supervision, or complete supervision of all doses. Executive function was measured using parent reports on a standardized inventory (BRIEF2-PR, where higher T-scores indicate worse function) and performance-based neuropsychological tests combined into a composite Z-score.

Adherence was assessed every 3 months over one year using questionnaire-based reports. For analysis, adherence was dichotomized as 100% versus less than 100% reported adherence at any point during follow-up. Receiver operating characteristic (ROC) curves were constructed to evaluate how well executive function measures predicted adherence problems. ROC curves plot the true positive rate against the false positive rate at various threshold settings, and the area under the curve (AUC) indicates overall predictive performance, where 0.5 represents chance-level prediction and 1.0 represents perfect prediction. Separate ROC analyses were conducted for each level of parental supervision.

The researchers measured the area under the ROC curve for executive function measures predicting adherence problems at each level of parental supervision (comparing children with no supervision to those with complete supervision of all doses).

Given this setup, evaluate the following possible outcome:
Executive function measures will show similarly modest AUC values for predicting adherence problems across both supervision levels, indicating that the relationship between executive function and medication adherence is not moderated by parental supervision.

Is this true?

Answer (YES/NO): NO